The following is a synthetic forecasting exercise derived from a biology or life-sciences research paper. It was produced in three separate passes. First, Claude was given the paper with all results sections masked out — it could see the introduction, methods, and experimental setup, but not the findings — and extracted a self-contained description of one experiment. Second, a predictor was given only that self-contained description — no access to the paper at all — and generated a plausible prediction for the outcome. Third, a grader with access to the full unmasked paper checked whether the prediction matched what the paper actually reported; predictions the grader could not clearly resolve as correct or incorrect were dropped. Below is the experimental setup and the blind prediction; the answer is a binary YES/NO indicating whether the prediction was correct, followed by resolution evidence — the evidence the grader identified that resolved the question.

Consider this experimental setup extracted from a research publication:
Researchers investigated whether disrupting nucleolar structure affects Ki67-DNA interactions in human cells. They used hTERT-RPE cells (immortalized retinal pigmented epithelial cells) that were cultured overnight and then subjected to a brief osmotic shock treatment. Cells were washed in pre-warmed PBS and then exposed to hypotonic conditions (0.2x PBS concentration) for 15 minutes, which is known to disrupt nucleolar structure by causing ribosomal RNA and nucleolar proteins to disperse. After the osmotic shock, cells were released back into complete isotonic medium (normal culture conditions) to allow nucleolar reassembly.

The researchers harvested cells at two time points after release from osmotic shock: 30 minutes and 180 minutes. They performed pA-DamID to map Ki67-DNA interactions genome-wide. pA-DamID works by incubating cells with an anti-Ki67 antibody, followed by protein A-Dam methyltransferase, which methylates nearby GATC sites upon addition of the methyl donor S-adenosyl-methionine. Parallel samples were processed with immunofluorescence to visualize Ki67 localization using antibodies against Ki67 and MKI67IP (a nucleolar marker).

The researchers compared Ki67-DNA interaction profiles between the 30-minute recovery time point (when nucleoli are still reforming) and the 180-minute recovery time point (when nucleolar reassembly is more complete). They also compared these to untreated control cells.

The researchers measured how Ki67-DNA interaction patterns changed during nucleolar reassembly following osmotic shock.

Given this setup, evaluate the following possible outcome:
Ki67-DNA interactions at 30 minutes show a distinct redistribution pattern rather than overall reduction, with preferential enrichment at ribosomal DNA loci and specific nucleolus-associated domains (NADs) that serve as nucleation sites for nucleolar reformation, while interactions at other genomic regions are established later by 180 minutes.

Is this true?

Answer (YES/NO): NO